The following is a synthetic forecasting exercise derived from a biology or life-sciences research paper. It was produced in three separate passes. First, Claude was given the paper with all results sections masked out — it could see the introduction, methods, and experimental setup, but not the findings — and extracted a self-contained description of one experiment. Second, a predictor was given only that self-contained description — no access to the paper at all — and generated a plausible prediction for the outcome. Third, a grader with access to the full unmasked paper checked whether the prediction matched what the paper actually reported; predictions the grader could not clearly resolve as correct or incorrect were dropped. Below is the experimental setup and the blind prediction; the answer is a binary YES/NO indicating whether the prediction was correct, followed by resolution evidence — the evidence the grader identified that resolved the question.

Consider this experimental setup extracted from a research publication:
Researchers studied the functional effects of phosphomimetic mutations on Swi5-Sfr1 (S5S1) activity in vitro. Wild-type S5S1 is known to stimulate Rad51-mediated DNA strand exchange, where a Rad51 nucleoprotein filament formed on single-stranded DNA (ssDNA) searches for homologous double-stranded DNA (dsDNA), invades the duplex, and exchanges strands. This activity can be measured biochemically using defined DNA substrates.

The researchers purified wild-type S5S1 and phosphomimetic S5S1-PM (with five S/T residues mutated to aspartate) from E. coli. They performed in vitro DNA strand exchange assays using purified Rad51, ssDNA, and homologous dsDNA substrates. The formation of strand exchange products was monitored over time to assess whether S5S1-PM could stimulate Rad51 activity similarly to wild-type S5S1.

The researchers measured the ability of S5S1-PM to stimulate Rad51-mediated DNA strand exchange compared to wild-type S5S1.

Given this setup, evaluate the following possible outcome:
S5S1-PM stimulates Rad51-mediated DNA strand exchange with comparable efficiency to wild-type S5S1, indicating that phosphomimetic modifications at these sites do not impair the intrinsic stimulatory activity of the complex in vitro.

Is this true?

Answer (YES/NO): NO